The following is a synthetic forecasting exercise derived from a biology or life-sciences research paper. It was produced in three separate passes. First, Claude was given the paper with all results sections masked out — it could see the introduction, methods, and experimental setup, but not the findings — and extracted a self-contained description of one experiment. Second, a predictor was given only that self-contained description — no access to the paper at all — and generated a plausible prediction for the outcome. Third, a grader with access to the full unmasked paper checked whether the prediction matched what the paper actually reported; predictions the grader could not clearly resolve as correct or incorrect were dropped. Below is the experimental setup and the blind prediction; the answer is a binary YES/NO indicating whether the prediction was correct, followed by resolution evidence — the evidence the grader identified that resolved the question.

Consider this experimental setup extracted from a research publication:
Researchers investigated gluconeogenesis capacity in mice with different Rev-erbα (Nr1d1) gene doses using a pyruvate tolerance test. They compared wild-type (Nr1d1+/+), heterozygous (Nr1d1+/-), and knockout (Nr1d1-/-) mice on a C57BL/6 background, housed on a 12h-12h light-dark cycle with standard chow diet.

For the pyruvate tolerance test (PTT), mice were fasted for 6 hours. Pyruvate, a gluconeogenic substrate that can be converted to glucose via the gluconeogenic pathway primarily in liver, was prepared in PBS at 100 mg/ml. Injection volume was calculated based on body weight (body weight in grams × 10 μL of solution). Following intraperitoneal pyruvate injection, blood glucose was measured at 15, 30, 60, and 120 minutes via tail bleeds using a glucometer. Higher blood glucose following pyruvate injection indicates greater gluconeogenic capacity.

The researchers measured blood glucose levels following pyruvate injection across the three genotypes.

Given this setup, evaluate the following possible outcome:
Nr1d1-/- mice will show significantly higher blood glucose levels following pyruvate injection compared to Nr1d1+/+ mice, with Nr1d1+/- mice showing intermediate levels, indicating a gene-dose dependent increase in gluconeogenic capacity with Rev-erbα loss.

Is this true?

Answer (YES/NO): NO